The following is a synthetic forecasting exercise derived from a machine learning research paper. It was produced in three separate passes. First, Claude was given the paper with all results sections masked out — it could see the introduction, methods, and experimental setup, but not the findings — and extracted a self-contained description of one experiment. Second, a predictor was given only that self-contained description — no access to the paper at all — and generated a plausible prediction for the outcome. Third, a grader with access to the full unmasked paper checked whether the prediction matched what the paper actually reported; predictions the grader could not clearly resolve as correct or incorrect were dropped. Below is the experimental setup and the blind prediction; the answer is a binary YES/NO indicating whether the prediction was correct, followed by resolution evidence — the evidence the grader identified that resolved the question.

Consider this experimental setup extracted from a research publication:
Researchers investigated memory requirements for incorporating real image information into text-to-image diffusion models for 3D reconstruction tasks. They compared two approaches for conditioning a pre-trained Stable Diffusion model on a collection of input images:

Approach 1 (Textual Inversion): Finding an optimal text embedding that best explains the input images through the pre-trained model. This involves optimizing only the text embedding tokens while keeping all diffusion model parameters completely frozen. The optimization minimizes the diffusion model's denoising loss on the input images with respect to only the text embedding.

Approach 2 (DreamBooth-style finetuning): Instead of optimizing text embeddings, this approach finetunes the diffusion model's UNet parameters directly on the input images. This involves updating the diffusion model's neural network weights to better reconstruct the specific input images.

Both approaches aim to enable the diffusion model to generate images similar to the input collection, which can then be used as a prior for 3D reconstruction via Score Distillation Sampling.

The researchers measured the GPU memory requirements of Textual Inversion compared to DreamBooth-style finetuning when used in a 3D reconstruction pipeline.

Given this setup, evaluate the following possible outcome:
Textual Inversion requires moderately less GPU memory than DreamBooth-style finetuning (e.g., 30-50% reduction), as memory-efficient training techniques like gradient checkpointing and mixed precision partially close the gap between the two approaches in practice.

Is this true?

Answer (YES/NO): NO